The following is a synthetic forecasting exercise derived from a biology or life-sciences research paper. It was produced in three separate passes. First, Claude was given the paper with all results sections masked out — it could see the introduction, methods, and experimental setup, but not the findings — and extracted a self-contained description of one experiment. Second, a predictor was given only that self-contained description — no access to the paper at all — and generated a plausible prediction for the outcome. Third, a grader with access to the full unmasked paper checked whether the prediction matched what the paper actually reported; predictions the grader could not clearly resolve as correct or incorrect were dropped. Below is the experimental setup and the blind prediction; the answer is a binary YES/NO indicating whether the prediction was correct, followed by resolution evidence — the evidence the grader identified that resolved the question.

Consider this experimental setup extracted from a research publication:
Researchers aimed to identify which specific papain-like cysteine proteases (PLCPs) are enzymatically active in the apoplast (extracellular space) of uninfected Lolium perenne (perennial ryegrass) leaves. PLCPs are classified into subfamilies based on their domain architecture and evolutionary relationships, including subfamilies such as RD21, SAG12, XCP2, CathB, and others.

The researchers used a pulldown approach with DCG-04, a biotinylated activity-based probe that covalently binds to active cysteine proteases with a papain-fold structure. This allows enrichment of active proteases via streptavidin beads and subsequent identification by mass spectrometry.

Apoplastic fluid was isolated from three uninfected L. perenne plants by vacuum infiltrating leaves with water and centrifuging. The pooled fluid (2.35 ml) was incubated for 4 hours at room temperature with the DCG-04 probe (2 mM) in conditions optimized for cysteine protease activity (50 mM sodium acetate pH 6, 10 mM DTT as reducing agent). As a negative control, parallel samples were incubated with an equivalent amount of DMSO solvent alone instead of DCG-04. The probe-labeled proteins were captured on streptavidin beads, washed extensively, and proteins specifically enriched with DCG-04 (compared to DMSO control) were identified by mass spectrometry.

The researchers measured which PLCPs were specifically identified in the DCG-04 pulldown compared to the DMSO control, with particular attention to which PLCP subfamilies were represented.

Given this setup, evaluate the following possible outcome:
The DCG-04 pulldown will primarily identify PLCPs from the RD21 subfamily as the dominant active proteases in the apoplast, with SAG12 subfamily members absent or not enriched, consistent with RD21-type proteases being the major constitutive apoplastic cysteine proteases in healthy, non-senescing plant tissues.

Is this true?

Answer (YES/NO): NO